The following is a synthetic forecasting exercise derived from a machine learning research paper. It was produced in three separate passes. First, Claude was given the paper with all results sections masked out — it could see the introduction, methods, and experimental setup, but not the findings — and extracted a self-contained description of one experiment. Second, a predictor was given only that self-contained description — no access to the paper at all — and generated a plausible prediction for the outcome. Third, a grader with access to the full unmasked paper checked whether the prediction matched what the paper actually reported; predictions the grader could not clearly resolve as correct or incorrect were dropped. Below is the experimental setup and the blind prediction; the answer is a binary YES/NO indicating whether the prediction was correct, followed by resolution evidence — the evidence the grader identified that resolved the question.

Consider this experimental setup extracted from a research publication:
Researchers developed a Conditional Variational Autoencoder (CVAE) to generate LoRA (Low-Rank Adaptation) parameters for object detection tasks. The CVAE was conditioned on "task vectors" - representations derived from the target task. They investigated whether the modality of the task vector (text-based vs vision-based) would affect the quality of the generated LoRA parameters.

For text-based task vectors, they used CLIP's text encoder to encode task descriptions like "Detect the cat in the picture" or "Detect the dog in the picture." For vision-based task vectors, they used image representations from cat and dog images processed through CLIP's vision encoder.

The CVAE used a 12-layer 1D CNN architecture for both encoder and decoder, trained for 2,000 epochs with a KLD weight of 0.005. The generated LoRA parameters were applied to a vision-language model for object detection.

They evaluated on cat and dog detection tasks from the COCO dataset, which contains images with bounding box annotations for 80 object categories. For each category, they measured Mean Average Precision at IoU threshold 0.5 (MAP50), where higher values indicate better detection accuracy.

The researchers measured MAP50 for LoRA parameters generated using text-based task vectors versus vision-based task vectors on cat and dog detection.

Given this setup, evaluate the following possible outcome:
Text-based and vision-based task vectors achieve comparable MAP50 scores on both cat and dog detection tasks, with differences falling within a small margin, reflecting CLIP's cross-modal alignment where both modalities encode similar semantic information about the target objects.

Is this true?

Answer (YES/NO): YES